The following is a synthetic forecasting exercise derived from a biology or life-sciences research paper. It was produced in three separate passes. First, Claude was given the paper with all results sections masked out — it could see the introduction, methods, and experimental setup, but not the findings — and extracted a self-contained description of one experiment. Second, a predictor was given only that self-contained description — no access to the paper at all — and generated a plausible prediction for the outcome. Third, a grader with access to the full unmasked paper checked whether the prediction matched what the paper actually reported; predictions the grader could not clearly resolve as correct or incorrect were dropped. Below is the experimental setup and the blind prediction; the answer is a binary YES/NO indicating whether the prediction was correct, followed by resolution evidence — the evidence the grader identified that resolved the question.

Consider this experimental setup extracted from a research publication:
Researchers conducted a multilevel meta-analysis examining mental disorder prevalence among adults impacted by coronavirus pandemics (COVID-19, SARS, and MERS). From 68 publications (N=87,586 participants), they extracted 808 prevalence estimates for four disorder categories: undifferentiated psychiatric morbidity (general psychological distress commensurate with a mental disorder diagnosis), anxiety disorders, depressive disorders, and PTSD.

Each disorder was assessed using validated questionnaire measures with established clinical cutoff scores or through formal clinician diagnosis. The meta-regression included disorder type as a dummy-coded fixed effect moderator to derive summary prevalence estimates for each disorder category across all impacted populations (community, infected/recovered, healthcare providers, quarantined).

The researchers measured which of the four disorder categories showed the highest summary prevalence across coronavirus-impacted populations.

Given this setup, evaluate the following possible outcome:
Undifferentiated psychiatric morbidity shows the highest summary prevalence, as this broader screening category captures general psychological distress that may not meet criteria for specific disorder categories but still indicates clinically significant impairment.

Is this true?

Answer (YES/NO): YES